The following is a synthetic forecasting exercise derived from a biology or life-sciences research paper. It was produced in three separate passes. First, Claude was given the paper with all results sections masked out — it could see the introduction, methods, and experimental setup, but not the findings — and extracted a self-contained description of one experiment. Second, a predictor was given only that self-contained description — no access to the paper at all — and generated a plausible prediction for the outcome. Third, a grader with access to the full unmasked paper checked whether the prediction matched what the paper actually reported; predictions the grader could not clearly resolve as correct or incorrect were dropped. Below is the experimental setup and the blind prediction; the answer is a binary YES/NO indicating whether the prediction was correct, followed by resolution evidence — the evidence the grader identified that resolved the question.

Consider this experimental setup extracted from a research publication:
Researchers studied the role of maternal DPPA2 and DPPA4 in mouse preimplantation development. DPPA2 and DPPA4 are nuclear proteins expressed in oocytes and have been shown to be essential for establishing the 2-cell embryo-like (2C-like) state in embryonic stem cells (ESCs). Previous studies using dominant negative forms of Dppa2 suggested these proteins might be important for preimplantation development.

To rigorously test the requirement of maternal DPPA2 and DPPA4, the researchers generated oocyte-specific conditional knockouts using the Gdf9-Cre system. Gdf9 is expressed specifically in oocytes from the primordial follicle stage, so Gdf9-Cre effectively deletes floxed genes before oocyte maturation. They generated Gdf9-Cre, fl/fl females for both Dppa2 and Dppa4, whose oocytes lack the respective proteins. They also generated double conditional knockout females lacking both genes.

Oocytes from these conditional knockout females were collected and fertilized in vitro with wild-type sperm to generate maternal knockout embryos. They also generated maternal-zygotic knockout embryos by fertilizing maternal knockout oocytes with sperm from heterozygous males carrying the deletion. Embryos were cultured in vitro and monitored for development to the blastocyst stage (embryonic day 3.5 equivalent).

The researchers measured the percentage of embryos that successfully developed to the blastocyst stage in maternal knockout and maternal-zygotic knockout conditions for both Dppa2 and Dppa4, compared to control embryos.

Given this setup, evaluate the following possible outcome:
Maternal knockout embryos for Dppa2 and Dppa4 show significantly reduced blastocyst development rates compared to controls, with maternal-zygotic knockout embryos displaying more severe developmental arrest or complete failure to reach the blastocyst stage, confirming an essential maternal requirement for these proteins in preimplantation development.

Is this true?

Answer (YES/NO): NO